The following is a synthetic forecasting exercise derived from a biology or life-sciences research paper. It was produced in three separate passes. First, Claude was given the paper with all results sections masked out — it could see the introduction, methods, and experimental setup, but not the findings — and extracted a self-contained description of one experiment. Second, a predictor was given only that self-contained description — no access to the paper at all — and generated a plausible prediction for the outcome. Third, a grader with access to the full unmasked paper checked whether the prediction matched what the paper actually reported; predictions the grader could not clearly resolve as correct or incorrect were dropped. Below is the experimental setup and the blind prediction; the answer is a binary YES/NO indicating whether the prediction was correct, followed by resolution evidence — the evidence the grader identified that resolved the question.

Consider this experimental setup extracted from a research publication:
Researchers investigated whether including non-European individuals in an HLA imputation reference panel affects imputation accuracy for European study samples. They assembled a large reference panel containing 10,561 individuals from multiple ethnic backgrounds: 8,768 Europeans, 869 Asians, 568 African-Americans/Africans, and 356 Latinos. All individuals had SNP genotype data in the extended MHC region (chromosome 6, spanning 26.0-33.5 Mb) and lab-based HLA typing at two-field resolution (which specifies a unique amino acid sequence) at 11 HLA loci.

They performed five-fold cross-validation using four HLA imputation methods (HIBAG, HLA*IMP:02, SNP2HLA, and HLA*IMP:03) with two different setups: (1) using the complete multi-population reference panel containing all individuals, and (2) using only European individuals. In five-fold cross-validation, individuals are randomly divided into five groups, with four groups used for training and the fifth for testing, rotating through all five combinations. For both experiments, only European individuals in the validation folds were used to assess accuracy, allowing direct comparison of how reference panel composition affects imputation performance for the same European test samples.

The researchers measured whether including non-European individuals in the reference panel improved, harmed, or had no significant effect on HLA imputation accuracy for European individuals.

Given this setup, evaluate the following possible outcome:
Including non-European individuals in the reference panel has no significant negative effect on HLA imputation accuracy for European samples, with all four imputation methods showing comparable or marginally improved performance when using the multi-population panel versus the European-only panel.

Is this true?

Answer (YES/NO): YES